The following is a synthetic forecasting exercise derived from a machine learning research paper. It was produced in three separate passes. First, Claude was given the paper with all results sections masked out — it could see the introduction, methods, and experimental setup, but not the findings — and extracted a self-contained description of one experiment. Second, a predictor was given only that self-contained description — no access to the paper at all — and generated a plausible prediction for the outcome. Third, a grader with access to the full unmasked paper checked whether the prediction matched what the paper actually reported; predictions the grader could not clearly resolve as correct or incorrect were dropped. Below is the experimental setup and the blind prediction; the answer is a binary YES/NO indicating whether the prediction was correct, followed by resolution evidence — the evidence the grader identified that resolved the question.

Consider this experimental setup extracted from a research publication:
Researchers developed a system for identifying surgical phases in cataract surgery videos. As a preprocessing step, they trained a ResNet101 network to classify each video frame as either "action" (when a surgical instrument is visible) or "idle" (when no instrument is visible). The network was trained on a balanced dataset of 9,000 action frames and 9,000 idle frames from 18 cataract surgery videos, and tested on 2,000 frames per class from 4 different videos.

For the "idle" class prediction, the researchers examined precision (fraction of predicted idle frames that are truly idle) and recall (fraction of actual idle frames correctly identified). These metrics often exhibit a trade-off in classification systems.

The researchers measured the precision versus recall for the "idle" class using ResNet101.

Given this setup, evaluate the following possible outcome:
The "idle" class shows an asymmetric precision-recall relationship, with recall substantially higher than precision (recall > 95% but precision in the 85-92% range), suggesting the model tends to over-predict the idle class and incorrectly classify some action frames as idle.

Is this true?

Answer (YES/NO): YES